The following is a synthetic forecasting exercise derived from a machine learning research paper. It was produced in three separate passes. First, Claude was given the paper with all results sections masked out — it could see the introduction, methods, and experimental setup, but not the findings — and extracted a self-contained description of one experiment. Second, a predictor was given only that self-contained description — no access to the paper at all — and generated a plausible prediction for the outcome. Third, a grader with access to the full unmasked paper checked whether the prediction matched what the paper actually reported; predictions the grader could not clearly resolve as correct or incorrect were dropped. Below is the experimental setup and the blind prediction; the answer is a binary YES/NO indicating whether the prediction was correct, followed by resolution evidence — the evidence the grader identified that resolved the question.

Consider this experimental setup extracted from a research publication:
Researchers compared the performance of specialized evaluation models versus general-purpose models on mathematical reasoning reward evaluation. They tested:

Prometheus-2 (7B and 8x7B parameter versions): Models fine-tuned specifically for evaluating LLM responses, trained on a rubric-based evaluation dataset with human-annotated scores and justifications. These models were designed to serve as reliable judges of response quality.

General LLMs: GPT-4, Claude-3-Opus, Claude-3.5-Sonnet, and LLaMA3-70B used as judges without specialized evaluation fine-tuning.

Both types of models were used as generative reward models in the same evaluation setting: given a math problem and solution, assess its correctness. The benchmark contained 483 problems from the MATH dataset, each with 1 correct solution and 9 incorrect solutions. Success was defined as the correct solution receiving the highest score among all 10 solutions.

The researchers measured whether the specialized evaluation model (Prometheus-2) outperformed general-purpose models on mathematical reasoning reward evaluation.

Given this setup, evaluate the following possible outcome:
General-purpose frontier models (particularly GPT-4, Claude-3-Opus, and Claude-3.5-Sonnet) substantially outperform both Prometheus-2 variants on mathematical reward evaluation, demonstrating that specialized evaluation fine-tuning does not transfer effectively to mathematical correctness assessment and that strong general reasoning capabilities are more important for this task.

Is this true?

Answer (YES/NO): NO